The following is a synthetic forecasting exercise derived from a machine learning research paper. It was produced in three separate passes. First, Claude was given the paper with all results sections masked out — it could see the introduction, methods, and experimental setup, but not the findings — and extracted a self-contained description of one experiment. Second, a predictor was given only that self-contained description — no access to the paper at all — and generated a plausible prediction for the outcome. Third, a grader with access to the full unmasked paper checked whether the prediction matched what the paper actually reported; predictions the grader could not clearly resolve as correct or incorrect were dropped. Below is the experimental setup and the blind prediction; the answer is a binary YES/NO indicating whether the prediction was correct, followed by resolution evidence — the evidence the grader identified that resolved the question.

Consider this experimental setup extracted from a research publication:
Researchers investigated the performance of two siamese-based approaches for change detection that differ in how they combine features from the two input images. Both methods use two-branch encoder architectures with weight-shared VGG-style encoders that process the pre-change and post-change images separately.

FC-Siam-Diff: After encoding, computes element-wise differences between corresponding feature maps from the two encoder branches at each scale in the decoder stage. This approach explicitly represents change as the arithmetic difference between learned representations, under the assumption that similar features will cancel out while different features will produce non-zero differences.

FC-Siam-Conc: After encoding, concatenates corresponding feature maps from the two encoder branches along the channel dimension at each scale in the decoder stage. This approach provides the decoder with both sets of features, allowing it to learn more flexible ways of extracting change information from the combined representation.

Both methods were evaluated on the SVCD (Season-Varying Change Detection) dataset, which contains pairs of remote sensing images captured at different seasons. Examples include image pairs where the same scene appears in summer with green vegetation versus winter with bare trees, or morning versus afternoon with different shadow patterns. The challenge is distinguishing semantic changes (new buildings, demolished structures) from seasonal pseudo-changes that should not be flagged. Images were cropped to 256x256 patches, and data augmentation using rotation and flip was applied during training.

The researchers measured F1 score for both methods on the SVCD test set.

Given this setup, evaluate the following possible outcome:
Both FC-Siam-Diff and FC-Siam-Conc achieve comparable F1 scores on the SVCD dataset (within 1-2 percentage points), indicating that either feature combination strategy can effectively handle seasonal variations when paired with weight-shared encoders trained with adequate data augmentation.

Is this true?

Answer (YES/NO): YES